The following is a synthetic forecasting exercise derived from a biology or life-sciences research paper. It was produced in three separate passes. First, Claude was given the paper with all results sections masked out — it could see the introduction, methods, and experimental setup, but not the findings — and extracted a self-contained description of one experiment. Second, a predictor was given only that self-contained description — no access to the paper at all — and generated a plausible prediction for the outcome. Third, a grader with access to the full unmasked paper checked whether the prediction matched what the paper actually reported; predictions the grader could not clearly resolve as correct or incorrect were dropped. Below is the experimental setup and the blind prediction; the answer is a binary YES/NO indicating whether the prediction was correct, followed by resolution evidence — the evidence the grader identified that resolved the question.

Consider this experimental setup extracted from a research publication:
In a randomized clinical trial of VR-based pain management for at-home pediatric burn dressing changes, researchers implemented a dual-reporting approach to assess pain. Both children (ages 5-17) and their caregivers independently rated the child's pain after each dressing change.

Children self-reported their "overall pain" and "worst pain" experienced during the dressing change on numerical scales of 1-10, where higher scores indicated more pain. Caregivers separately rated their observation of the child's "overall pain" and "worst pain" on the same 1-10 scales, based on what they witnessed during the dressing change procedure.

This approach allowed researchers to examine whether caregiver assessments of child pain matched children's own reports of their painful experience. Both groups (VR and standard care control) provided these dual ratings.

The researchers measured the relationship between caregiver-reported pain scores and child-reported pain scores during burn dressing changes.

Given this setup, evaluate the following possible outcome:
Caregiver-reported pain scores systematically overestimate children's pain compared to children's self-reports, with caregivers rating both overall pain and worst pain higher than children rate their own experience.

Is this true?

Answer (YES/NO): NO